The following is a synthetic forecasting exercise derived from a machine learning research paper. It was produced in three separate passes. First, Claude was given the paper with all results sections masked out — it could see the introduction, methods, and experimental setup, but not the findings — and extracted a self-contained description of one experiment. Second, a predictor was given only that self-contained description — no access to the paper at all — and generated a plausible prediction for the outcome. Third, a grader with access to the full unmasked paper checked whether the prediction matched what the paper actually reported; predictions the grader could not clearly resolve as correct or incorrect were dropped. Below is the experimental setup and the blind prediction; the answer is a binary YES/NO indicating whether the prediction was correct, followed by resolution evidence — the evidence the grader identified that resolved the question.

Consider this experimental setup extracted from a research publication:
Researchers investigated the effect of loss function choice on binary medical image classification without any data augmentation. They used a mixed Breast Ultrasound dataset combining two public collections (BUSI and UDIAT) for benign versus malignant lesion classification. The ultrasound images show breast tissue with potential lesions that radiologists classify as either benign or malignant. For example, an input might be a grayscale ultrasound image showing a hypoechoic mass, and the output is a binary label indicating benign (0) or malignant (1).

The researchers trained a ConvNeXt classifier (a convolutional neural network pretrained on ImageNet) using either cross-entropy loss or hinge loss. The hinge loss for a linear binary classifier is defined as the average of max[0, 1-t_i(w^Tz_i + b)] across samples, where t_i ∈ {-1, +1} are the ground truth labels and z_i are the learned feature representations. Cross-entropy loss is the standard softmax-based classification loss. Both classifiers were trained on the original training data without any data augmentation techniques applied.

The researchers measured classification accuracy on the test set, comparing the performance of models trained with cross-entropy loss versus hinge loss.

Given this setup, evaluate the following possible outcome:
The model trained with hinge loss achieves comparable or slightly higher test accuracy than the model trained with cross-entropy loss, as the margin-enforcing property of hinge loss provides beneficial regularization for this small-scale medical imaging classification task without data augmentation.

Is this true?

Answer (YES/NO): YES